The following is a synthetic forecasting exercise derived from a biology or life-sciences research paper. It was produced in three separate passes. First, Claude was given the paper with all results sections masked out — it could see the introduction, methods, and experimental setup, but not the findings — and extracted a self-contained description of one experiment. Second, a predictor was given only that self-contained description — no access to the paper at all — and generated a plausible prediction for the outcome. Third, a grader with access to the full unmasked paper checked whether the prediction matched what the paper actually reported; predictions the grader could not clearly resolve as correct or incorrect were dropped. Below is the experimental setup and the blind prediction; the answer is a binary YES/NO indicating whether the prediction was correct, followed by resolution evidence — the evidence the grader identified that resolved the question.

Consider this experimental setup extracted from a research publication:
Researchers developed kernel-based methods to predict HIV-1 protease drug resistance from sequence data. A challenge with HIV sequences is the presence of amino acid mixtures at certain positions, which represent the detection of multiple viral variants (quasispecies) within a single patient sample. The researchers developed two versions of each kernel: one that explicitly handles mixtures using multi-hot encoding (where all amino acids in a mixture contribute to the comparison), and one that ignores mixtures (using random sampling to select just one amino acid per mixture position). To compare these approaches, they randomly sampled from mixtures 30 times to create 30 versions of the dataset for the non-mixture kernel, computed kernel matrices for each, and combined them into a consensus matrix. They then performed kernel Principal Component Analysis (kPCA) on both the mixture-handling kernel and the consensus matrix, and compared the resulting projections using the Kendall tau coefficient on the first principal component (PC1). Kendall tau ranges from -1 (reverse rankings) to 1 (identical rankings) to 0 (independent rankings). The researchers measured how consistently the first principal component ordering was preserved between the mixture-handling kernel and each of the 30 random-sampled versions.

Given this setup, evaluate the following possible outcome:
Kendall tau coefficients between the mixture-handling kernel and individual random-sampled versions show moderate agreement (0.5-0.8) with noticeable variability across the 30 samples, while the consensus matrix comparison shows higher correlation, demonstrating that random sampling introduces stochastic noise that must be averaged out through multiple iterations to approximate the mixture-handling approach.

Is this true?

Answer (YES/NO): NO